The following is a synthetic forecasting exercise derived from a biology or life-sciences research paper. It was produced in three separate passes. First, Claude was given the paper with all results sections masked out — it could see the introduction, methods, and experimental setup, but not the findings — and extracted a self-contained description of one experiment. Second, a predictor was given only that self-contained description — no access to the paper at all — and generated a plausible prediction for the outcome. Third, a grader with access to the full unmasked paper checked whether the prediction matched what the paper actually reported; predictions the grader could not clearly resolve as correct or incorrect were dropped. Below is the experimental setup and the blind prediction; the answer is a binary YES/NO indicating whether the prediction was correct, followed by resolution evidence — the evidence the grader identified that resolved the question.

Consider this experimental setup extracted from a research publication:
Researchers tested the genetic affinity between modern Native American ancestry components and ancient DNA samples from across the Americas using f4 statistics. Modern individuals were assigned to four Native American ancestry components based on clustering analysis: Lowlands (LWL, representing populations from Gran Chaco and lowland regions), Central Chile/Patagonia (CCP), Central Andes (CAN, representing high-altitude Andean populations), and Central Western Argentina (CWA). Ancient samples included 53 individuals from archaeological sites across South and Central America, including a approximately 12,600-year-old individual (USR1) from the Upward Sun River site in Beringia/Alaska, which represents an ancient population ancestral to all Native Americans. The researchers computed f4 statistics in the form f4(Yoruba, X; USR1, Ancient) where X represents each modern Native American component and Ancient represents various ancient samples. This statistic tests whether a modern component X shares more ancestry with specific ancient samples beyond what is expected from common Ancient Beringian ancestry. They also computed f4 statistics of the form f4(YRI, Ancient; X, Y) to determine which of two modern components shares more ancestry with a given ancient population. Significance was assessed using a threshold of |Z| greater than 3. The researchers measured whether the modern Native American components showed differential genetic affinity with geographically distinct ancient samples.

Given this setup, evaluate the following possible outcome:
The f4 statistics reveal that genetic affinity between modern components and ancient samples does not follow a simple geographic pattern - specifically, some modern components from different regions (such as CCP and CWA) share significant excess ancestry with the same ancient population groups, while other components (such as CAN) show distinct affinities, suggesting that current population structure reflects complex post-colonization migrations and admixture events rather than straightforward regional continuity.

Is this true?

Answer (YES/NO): NO